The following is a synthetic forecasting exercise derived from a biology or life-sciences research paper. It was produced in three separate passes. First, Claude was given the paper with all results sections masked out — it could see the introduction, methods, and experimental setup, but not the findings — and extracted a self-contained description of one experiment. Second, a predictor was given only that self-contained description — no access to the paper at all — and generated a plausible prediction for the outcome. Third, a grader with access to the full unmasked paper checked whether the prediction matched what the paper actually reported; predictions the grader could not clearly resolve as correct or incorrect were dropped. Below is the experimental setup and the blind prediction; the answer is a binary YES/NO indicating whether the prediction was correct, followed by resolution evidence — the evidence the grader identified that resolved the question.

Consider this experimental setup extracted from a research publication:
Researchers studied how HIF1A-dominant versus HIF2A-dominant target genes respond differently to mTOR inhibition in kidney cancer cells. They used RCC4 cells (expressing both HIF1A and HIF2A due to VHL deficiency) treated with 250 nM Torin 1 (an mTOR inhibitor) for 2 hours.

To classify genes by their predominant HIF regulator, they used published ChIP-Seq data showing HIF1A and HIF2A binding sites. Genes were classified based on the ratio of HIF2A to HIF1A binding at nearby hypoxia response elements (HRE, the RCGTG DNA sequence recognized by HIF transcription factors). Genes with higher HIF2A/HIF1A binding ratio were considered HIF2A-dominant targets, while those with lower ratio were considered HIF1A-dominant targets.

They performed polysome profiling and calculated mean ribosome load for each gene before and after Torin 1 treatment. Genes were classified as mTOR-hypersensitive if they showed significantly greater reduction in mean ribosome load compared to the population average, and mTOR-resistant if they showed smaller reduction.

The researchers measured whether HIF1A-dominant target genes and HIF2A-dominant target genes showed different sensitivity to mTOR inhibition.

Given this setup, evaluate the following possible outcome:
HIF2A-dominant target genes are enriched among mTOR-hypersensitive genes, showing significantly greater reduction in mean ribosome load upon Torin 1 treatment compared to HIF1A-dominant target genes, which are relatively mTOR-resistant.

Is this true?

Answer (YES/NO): NO